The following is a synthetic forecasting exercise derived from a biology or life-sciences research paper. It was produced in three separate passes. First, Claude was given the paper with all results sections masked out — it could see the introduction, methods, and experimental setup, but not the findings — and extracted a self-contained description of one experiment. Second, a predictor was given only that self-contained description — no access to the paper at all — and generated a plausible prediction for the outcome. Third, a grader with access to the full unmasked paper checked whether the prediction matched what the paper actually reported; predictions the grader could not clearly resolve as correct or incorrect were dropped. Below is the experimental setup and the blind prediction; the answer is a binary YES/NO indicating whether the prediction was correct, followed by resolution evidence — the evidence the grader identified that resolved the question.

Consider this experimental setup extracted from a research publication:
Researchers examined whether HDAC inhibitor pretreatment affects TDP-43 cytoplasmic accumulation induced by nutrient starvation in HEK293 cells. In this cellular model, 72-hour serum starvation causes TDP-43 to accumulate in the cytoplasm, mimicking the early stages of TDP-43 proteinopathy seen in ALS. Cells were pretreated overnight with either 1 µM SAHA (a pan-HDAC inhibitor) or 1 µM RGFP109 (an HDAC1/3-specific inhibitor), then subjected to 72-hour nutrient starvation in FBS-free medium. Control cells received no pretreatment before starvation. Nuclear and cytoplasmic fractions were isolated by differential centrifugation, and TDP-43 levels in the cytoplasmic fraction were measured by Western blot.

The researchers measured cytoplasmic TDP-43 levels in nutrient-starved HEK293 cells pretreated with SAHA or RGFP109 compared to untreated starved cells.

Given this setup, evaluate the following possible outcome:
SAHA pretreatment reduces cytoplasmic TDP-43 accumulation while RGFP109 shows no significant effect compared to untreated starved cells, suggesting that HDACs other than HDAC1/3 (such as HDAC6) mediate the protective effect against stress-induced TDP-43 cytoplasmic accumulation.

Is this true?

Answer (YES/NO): NO